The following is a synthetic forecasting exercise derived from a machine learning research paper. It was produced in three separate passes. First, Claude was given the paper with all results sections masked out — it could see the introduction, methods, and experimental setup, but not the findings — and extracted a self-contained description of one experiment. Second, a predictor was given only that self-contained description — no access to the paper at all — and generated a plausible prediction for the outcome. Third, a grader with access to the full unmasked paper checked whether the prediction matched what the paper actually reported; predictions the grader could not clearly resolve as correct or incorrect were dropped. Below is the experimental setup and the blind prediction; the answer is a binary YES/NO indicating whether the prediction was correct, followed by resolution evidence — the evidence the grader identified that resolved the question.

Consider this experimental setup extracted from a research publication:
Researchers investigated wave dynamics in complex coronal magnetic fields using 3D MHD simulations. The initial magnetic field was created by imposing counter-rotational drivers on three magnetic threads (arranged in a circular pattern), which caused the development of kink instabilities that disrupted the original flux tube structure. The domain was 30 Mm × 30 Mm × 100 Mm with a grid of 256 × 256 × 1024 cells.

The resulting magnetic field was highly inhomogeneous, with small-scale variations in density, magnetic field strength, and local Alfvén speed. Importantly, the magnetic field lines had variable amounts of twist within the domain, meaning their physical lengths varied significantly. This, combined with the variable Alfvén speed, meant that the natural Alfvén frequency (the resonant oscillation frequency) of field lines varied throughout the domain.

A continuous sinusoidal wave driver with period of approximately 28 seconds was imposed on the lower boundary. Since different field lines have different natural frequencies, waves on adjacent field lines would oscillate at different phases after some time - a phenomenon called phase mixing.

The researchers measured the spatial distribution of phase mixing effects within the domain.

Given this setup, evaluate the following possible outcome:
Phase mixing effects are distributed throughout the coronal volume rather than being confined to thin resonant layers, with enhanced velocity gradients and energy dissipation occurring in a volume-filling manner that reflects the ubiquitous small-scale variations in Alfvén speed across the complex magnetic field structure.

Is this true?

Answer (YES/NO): NO